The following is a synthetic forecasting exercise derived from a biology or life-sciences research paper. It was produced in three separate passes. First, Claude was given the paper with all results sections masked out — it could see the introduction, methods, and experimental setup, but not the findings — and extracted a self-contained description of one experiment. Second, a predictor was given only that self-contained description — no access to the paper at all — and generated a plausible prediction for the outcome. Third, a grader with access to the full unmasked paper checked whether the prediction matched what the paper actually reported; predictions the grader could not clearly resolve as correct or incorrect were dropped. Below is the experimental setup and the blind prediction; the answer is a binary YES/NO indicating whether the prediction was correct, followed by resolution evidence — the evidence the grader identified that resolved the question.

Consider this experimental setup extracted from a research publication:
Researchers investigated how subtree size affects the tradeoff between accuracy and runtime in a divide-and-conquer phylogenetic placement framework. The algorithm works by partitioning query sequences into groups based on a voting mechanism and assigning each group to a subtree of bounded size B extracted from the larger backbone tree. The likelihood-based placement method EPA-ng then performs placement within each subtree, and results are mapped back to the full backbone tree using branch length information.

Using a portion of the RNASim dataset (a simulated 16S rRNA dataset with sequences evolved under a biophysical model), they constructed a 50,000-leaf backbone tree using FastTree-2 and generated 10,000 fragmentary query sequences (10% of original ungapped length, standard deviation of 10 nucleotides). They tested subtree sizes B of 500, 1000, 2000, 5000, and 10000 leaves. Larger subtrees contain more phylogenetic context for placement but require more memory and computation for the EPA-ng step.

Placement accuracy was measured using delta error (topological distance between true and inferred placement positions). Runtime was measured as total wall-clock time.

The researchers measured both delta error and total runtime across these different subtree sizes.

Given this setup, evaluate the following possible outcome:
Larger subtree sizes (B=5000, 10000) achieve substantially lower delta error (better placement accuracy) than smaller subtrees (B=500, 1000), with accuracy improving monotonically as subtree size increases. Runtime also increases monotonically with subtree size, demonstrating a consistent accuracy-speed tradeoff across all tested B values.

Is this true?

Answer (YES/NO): NO